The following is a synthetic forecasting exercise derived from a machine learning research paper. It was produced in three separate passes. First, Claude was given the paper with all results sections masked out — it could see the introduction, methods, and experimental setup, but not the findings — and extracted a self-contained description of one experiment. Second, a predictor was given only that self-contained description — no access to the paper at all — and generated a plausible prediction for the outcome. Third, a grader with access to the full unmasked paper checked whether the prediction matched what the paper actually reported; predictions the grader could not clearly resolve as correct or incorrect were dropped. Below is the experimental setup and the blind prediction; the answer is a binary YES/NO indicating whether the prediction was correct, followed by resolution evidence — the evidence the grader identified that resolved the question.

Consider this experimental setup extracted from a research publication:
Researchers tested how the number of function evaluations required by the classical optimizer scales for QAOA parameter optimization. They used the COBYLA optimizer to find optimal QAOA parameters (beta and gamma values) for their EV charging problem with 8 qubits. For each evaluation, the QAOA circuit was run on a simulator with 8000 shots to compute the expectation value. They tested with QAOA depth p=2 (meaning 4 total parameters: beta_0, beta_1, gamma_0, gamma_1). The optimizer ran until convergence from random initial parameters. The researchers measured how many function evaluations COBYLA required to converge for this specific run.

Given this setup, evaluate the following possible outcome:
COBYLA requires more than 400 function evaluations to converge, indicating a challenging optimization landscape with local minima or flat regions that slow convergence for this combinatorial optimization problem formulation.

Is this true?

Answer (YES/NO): NO